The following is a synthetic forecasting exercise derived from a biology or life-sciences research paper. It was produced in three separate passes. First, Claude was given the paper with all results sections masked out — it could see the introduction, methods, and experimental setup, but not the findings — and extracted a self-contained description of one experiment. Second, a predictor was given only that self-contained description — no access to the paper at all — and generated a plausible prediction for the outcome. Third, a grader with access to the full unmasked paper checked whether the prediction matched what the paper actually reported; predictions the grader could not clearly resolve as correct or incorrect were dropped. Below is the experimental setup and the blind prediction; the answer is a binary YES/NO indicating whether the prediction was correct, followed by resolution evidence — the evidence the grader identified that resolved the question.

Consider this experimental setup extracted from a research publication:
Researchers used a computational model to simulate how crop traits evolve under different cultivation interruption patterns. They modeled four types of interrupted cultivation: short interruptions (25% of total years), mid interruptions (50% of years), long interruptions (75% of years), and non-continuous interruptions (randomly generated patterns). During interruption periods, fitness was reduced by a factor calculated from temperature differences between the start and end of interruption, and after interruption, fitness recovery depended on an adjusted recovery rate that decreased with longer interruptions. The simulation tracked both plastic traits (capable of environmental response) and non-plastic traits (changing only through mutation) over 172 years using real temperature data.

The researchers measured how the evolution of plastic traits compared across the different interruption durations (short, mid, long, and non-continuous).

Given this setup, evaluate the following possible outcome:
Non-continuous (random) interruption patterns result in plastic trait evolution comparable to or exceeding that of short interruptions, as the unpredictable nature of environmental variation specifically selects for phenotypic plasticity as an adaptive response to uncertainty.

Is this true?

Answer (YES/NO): NO